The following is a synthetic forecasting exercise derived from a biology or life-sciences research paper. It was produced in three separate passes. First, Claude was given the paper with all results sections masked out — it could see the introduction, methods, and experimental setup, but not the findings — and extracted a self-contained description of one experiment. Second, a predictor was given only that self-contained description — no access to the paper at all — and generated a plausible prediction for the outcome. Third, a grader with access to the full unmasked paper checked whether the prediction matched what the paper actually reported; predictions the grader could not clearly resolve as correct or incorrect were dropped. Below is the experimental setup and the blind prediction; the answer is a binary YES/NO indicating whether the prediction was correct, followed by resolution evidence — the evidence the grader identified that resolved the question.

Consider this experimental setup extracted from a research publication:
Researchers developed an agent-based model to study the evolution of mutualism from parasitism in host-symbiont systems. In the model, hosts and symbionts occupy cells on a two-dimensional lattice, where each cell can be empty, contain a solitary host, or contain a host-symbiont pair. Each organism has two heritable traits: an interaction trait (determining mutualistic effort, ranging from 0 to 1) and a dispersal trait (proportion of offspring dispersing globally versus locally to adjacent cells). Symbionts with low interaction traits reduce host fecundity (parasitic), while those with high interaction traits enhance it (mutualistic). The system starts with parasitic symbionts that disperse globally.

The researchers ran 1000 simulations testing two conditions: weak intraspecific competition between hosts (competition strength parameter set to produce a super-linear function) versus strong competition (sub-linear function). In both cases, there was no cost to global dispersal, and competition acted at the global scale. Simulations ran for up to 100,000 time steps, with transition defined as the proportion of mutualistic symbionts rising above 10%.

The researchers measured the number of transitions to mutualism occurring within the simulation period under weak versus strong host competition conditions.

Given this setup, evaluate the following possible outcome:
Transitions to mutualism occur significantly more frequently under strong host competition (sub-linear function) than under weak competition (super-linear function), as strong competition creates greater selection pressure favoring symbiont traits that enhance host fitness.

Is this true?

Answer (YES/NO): YES